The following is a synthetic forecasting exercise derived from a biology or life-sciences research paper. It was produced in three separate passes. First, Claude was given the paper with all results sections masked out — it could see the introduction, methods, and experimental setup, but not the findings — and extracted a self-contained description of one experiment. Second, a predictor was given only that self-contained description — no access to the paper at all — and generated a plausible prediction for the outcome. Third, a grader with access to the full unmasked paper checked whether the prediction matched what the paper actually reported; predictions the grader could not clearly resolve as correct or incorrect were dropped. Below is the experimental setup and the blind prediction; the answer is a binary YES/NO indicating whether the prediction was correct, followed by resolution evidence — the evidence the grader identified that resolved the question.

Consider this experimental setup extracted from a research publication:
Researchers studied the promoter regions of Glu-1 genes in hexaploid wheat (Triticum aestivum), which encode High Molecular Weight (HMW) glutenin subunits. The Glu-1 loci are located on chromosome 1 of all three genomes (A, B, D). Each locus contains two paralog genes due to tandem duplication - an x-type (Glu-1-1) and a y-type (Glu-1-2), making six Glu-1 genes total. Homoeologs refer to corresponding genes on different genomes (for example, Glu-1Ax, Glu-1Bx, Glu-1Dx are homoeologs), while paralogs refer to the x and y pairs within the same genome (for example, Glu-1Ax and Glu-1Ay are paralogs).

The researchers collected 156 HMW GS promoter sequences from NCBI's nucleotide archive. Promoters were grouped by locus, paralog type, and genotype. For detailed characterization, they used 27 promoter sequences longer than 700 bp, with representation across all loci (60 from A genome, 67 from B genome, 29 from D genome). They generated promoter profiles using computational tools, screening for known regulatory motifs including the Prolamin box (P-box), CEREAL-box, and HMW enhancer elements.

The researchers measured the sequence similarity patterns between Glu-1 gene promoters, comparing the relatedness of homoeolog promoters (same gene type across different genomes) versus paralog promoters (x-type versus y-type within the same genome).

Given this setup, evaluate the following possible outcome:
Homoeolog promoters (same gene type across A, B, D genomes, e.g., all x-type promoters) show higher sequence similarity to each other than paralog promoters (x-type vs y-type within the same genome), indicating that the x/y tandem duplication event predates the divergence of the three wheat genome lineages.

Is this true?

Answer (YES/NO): YES